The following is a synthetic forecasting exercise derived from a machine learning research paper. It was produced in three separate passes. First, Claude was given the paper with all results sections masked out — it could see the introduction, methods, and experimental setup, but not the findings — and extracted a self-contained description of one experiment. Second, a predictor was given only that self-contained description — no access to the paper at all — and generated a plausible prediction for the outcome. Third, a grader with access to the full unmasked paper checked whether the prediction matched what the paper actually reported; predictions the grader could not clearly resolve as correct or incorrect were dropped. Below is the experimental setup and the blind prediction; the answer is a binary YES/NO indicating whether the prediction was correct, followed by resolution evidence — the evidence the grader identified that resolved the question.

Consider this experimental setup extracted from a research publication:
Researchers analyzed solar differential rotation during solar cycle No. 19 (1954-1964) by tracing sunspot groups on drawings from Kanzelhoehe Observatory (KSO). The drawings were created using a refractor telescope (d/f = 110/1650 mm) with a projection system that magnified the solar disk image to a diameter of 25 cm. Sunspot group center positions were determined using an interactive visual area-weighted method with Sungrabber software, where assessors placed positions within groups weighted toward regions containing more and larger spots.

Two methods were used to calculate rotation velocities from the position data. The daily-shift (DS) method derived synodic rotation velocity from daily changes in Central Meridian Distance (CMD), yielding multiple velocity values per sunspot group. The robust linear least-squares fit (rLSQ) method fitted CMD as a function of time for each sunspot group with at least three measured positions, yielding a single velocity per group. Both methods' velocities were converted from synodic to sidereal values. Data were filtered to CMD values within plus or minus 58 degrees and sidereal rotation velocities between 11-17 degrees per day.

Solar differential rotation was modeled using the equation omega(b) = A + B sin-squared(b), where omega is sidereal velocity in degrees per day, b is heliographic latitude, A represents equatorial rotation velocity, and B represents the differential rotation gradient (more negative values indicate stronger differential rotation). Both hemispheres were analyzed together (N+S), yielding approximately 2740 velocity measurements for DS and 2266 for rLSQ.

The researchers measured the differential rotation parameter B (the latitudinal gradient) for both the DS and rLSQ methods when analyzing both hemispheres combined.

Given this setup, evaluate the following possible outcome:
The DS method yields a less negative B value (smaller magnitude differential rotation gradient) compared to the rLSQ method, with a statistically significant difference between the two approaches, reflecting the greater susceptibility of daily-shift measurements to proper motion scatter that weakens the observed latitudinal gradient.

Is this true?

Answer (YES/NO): NO